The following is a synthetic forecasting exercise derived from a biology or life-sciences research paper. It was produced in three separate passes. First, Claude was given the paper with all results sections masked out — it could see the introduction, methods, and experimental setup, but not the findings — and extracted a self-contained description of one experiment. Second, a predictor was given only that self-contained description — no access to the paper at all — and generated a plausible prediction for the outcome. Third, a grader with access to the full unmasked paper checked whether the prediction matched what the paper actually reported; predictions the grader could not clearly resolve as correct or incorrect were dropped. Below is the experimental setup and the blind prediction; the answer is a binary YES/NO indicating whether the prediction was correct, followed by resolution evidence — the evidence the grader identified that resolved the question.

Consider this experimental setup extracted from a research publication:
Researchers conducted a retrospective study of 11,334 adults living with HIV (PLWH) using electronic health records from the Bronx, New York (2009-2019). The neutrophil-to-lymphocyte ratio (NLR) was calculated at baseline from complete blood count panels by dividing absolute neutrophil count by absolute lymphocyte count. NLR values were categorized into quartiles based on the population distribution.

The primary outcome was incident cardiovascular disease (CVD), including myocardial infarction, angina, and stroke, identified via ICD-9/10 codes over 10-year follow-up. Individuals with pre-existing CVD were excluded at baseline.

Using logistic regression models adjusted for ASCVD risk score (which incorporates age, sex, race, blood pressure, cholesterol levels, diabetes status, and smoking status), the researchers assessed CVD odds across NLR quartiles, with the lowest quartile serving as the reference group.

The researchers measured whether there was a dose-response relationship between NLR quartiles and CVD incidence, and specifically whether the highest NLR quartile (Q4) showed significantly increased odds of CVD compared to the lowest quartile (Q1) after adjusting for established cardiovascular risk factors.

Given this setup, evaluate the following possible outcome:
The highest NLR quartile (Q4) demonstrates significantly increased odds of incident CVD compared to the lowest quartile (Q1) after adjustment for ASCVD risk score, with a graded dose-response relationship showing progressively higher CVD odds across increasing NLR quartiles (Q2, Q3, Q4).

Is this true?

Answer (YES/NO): NO